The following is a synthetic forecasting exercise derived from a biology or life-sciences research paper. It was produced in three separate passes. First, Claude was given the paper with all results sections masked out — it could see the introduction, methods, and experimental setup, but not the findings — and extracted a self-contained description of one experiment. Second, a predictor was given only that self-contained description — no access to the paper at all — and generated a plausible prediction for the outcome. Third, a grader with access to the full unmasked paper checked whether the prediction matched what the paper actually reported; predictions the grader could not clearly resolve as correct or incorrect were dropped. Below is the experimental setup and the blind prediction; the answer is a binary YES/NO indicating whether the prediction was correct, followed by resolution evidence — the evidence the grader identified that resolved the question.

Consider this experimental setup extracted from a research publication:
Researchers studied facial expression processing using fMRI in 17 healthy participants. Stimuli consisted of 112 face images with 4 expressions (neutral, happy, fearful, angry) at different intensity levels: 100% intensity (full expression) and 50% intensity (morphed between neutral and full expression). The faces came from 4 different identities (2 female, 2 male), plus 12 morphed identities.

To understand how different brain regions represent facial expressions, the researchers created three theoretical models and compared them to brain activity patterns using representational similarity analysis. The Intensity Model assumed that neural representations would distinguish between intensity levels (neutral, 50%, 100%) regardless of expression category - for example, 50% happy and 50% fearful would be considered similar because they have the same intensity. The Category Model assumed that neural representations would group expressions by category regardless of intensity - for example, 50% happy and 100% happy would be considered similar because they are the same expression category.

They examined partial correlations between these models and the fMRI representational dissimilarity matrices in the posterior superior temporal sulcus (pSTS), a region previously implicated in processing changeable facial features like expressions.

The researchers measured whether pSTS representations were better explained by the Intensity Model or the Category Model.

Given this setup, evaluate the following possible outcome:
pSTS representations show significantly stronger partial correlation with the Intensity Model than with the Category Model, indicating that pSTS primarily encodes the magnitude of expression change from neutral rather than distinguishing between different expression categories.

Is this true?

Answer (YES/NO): YES